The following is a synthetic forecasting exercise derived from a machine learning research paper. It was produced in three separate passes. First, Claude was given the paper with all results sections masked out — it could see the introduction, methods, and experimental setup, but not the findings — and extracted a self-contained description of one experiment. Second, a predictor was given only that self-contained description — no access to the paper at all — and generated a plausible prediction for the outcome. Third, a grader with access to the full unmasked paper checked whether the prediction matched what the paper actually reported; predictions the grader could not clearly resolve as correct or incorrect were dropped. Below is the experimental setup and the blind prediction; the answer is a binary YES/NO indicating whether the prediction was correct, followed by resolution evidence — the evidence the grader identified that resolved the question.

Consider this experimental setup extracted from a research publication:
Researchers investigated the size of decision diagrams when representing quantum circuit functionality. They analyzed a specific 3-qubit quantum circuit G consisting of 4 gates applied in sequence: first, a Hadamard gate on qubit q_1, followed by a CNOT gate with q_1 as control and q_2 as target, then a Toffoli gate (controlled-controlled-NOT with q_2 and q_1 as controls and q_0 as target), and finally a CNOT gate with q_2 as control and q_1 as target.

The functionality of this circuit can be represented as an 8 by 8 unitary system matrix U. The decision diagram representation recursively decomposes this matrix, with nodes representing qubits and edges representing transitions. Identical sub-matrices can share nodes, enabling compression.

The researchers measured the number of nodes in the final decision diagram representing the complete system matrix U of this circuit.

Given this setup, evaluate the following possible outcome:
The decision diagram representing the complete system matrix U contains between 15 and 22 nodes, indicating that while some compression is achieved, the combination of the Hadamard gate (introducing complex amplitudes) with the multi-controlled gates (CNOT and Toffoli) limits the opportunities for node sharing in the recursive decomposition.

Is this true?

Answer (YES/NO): NO